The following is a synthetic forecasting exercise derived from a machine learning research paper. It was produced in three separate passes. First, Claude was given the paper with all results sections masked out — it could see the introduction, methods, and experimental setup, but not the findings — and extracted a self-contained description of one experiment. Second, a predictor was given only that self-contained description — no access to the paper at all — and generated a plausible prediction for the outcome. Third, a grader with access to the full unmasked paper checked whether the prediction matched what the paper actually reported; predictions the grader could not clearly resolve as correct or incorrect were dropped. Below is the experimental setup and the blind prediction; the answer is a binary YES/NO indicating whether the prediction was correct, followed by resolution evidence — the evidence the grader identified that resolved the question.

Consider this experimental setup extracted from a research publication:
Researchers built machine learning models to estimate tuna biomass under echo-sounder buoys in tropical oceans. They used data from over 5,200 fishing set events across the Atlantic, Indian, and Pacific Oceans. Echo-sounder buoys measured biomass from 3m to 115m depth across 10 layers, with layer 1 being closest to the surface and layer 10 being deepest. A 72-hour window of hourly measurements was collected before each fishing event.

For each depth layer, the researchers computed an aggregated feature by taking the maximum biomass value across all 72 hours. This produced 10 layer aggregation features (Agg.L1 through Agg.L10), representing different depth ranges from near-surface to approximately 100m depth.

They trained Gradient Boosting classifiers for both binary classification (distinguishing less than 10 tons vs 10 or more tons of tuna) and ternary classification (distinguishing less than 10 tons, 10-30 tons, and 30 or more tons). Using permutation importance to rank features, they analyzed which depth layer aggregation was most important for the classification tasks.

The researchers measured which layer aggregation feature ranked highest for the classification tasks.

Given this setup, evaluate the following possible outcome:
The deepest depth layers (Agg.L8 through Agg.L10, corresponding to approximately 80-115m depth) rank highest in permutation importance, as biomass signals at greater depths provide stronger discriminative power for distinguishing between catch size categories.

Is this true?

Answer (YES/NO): NO